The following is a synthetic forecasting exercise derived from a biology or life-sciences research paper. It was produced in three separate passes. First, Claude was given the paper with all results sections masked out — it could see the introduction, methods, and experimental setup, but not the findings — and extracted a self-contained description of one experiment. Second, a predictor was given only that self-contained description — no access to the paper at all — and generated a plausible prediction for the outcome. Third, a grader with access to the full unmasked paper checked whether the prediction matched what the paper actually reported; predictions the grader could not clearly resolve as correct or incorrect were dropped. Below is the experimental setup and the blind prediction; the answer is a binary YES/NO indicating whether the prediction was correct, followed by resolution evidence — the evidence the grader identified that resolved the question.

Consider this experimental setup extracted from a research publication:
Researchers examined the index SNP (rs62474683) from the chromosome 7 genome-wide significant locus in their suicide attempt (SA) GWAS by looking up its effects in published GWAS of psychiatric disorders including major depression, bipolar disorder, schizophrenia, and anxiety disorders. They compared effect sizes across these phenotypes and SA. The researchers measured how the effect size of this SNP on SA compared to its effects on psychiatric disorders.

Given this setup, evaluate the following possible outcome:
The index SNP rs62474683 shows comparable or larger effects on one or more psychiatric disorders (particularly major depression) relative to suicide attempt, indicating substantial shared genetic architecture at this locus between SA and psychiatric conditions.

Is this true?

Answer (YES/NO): NO